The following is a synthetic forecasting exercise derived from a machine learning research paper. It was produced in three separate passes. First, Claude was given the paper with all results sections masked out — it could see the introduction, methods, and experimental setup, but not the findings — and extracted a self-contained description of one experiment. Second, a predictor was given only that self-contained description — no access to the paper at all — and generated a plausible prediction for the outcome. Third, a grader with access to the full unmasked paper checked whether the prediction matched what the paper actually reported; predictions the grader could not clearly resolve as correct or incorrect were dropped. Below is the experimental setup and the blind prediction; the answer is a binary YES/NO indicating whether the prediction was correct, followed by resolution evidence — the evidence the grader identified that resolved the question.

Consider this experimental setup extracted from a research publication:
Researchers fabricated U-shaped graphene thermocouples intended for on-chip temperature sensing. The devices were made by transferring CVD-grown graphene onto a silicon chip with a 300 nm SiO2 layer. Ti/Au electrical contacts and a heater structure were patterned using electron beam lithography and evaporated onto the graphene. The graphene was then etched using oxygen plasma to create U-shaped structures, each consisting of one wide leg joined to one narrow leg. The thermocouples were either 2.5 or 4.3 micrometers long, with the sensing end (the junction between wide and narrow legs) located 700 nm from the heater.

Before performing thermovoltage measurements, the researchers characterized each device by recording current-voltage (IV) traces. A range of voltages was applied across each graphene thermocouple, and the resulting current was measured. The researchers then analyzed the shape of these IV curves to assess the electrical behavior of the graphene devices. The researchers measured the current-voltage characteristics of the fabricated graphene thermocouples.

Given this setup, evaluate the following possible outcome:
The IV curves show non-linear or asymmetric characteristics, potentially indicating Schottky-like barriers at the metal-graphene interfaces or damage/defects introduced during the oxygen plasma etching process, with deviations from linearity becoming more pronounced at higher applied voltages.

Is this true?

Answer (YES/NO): NO